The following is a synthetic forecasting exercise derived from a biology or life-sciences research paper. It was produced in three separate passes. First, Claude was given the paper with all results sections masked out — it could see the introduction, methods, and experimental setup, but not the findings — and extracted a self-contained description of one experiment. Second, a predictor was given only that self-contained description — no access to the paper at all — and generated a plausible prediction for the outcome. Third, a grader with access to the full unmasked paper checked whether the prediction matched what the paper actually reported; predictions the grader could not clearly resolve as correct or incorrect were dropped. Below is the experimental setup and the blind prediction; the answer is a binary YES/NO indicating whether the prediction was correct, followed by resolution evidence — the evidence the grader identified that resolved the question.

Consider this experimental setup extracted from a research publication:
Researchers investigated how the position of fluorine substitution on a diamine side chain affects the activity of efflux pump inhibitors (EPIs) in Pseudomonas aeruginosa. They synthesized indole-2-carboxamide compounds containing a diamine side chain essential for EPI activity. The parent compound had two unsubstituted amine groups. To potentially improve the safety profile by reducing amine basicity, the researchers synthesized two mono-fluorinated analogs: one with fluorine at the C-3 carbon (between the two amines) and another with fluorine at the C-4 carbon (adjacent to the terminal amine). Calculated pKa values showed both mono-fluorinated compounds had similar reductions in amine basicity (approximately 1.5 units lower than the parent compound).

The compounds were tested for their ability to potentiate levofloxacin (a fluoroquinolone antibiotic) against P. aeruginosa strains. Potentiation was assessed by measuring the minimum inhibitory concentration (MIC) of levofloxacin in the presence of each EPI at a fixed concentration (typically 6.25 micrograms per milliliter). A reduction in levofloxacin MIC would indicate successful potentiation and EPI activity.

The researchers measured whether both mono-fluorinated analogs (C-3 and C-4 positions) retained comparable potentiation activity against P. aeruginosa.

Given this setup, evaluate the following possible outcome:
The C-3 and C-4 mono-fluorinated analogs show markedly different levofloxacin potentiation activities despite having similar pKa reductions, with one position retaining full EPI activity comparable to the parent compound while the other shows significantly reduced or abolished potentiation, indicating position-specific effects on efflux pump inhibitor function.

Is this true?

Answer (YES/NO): YES